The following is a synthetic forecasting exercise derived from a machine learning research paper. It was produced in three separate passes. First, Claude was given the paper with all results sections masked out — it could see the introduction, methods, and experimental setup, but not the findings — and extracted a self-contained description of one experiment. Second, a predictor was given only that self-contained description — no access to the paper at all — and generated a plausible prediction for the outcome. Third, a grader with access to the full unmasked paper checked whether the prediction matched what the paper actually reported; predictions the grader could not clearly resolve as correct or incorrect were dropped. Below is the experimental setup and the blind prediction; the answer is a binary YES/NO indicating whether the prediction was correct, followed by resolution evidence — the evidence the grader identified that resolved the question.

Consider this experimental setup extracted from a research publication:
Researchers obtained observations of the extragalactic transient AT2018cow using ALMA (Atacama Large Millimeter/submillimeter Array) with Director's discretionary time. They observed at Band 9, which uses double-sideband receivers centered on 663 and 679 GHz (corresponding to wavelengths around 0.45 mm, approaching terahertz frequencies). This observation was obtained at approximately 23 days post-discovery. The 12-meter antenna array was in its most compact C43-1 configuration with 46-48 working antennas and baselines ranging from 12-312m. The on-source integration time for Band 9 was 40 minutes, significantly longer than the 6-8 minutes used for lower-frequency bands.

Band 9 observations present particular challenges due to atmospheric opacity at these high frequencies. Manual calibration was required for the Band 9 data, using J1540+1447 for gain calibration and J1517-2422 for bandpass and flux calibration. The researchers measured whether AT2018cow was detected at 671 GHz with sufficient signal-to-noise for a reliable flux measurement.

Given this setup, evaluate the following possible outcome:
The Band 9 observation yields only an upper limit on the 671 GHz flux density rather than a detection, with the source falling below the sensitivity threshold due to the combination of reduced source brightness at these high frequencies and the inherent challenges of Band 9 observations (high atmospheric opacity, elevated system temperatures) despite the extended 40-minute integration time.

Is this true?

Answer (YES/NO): NO